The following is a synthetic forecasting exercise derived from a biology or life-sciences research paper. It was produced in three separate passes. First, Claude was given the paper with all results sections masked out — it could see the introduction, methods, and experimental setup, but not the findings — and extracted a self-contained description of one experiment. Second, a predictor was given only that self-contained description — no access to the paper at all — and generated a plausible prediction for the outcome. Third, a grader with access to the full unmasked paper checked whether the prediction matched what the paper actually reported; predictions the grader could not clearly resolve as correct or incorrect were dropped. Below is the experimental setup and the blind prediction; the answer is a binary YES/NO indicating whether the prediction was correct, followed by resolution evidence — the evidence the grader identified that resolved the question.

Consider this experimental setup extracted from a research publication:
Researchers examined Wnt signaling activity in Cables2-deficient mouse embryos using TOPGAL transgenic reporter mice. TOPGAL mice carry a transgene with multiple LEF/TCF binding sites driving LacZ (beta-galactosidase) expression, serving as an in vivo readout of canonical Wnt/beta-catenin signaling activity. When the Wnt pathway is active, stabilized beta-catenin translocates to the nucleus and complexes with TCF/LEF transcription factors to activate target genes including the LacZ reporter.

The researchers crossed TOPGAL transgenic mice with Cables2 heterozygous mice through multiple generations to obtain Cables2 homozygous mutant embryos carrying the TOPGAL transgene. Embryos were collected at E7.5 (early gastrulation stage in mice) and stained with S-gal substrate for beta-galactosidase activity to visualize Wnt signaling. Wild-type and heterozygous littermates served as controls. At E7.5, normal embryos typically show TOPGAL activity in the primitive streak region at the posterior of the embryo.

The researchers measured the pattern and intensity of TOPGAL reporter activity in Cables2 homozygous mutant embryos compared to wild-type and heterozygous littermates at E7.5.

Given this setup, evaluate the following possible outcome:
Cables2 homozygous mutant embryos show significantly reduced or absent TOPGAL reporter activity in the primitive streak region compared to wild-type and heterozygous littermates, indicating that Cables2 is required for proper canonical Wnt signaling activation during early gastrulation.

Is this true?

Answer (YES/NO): YES